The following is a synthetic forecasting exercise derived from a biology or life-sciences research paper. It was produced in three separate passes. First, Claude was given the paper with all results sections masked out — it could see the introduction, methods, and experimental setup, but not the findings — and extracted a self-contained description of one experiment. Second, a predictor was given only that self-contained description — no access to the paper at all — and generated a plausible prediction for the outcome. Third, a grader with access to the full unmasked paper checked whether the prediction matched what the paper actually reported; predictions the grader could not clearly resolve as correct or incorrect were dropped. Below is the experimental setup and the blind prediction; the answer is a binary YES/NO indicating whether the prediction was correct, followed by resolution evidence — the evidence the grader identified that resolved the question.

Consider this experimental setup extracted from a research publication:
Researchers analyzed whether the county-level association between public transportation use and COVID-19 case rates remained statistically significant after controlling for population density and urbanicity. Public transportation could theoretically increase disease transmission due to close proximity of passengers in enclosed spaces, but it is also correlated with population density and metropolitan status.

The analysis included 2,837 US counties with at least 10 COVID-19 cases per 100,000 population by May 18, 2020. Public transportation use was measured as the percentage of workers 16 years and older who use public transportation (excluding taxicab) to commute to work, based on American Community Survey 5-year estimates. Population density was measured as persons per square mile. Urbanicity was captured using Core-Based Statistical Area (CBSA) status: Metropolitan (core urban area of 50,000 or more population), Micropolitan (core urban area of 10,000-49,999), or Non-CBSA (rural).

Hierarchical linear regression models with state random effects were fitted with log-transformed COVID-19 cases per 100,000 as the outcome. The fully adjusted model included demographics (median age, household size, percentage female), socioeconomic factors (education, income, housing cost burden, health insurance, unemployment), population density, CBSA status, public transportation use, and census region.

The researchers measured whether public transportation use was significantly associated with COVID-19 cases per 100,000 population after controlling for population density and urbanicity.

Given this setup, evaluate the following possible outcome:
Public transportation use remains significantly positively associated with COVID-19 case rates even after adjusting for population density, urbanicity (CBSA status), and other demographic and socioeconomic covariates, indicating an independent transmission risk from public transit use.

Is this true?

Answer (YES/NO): YES